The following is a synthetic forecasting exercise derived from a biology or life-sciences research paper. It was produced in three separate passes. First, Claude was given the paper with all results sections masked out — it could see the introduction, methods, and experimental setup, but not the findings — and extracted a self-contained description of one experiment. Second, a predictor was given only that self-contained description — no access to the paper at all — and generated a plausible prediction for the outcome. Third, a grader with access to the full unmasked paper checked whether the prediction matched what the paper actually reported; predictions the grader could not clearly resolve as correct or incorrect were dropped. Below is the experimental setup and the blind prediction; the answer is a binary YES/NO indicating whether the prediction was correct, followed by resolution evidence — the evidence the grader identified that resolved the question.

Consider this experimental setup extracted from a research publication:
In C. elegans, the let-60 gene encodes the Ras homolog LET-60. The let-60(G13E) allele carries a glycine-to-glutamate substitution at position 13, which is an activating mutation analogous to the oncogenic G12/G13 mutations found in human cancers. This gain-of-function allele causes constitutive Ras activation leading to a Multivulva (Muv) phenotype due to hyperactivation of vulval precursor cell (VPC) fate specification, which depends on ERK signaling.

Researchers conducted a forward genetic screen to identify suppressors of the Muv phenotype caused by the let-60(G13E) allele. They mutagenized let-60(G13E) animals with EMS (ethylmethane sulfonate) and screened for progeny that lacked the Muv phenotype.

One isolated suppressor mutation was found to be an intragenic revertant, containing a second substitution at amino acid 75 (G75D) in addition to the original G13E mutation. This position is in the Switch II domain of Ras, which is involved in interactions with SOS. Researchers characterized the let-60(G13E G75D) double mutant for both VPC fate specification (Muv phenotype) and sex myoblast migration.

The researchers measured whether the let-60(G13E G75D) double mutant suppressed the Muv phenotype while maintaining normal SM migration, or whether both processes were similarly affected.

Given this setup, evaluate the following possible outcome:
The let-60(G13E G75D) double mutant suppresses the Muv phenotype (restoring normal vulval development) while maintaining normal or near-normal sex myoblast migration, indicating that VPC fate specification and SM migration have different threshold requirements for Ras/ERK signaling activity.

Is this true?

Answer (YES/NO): NO